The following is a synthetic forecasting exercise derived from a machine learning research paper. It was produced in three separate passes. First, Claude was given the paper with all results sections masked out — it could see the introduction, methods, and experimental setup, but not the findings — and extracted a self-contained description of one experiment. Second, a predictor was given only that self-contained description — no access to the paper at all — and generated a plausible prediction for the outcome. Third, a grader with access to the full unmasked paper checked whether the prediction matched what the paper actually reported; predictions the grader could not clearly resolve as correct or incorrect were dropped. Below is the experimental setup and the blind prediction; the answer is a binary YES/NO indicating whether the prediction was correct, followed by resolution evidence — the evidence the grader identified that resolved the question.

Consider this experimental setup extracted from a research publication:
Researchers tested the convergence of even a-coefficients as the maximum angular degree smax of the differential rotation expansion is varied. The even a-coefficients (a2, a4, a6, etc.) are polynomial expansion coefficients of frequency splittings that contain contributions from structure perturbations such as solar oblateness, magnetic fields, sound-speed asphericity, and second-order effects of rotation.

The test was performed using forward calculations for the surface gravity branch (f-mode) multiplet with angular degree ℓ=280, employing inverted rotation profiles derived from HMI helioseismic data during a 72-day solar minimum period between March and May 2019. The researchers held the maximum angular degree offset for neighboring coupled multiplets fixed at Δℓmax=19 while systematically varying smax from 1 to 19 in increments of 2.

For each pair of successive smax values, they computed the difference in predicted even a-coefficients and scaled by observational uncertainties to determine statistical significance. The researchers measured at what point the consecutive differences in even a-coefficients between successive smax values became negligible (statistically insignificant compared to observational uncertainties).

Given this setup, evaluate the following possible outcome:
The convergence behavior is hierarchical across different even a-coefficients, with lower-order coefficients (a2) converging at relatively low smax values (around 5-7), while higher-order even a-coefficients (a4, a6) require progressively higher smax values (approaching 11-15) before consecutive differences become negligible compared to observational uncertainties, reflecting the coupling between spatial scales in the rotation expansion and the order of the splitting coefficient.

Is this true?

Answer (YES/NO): NO